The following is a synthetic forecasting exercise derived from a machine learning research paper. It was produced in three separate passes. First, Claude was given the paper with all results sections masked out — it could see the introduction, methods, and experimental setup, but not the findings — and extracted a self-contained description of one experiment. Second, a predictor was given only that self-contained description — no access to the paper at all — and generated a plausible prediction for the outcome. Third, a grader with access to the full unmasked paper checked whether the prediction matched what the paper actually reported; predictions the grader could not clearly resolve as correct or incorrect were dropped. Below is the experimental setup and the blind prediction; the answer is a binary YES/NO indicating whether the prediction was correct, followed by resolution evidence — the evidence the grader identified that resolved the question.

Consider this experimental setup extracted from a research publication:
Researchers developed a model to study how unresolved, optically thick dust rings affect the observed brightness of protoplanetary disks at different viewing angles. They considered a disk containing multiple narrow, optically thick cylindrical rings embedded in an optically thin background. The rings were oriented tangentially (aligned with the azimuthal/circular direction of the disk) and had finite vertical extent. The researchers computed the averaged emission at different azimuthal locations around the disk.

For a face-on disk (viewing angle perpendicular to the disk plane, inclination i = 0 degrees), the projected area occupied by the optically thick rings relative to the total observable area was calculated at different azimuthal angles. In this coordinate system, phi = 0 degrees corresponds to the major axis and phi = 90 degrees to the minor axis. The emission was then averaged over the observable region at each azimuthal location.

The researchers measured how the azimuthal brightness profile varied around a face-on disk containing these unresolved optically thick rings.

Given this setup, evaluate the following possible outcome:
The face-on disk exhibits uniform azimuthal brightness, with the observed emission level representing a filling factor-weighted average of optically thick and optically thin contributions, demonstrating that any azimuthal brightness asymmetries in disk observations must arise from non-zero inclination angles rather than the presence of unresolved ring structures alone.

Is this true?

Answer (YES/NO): YES